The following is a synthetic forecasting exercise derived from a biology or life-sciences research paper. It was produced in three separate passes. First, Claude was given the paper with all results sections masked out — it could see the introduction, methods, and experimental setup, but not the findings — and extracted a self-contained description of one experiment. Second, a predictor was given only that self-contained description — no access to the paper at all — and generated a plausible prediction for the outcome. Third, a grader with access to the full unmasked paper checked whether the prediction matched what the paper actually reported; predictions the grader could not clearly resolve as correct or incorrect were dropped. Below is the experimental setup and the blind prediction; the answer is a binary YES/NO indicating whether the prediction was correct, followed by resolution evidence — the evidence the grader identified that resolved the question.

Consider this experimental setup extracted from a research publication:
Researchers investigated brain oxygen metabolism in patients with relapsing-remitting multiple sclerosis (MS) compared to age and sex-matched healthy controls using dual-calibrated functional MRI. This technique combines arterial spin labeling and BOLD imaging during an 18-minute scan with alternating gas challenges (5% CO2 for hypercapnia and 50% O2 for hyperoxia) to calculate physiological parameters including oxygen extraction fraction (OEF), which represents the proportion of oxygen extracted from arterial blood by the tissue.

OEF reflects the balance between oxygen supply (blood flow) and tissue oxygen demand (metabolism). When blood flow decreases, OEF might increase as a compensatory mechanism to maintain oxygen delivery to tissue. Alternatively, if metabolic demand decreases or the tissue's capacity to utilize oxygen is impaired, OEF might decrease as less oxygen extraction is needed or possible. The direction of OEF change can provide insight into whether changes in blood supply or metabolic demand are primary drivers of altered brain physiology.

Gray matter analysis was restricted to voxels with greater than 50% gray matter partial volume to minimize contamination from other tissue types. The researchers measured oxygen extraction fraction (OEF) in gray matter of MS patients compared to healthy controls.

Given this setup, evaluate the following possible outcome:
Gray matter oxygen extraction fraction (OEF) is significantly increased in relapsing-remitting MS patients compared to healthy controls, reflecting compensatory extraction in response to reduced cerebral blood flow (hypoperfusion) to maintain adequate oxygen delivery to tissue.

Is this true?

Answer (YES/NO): NO